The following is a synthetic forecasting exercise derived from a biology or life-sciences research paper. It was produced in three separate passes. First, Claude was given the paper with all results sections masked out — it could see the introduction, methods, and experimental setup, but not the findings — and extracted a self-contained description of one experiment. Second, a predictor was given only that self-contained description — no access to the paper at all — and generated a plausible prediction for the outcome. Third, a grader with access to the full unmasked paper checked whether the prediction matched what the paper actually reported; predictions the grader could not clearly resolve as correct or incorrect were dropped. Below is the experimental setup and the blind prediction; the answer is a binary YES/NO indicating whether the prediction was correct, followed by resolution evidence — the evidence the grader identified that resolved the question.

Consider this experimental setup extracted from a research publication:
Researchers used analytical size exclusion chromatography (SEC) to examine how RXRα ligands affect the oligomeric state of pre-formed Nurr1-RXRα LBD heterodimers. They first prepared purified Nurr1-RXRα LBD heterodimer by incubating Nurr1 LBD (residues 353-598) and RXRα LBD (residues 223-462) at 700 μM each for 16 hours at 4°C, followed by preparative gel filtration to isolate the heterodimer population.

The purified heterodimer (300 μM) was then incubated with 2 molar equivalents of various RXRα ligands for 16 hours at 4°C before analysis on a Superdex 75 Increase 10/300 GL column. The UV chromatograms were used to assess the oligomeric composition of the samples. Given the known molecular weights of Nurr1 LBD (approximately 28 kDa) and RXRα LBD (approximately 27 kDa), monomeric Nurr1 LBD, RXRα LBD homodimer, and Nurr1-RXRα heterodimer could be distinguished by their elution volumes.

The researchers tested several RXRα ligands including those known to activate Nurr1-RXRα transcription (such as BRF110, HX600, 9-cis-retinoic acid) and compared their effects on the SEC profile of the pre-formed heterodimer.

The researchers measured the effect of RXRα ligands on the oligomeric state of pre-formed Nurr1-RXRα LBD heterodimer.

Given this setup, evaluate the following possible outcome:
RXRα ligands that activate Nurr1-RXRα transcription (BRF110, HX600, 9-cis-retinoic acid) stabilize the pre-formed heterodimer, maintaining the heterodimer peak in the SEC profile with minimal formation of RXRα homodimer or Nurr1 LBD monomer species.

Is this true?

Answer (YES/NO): NO